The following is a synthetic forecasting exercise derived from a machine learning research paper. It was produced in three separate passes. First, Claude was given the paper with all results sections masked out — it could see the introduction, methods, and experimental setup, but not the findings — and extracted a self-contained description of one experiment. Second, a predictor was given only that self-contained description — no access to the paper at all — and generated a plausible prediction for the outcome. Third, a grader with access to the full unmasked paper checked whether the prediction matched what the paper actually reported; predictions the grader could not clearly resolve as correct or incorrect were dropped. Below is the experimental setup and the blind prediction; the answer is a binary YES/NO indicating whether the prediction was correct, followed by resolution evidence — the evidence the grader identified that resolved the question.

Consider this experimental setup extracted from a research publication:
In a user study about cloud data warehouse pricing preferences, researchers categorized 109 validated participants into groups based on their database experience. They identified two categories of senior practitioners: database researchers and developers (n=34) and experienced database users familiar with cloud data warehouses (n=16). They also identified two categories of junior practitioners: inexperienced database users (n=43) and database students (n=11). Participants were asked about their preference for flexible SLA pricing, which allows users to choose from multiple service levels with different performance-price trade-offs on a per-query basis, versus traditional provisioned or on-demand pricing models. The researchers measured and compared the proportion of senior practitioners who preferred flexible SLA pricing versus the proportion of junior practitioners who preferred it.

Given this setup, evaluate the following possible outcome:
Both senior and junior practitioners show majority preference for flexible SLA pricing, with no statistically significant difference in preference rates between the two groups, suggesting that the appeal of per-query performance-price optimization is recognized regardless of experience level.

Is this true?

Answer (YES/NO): NO